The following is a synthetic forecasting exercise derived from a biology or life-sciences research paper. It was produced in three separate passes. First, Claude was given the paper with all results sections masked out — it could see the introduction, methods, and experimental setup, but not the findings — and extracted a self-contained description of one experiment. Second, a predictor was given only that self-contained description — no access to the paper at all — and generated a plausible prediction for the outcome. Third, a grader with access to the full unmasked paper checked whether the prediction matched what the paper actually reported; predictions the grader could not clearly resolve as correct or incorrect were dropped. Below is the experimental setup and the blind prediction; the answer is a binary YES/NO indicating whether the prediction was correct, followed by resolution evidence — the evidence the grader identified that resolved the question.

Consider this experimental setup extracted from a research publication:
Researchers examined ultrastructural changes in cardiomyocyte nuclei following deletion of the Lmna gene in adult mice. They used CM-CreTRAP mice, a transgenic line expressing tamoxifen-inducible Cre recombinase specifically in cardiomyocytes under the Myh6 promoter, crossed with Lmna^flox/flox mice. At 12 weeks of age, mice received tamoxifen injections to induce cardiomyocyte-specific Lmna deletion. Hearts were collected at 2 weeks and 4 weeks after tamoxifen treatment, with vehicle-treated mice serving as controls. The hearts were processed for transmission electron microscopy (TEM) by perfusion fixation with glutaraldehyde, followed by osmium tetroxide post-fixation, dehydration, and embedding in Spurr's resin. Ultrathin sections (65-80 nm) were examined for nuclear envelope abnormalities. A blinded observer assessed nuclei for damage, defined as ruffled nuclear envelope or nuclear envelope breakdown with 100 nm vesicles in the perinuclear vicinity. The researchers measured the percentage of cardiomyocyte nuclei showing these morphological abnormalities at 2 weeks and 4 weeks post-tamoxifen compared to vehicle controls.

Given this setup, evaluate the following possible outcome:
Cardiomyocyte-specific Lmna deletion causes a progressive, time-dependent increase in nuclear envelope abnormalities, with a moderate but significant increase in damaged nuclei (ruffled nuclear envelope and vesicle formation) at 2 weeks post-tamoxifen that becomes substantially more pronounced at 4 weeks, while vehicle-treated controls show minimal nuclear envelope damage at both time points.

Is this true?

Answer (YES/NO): YES